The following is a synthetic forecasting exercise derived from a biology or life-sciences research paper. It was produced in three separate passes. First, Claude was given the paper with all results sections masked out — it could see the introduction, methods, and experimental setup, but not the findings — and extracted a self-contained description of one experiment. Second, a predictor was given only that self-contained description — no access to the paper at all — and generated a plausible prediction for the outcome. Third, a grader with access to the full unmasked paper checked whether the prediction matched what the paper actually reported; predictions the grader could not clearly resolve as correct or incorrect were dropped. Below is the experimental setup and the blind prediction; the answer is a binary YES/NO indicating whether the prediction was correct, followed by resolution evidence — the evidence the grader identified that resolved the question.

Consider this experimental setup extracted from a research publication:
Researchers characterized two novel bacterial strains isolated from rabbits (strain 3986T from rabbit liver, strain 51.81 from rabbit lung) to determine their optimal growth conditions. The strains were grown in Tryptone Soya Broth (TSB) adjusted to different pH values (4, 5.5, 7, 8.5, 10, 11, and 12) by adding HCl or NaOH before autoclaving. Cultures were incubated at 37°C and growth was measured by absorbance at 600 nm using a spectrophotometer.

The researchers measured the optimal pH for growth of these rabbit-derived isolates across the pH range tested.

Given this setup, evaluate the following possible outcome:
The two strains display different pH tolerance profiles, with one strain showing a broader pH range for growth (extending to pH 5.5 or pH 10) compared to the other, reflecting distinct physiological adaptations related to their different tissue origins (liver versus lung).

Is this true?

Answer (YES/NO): NO